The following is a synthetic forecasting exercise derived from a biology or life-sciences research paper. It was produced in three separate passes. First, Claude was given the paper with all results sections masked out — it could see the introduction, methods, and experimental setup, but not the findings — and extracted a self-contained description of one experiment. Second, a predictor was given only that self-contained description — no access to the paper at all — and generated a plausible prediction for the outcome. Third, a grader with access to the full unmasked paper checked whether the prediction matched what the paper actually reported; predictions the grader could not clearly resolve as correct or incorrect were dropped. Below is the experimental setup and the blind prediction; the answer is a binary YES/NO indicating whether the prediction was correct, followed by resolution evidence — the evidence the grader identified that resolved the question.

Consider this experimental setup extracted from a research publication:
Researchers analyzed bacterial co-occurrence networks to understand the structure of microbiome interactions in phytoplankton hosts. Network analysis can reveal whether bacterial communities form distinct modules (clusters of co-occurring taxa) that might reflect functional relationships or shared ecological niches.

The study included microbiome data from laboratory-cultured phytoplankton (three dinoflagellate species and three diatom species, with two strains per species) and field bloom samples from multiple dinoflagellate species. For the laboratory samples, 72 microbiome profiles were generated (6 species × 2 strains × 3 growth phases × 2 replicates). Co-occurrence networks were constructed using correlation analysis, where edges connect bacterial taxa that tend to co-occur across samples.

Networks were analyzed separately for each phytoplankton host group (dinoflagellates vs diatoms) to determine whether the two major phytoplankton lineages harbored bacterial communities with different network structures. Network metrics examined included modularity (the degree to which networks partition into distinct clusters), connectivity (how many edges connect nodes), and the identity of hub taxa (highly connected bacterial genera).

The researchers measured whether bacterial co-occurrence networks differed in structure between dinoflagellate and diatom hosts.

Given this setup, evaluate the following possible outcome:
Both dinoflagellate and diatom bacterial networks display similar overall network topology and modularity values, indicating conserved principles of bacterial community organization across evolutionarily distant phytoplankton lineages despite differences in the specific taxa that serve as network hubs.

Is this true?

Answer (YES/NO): NO